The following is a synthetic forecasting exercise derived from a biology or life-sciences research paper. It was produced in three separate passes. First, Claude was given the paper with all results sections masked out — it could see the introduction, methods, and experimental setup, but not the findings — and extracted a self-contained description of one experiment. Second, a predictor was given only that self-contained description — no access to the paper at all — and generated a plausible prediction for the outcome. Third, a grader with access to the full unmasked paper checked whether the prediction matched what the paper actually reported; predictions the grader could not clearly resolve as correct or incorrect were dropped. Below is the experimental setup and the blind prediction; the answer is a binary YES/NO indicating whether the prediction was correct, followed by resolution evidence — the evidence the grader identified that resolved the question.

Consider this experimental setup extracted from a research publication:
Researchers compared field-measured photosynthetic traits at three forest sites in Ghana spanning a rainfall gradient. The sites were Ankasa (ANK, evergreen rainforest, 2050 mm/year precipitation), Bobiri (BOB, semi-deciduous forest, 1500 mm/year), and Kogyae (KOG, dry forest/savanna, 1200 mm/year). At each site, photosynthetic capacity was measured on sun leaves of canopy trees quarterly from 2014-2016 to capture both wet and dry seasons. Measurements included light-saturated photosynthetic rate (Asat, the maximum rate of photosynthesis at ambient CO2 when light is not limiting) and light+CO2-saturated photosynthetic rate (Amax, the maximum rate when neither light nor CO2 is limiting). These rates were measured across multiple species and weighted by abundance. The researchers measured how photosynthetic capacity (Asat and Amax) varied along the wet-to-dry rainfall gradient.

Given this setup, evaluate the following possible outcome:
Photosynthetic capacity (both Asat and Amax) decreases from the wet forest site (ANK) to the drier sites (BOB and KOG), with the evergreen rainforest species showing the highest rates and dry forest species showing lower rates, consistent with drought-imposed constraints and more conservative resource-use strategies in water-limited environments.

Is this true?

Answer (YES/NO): NO